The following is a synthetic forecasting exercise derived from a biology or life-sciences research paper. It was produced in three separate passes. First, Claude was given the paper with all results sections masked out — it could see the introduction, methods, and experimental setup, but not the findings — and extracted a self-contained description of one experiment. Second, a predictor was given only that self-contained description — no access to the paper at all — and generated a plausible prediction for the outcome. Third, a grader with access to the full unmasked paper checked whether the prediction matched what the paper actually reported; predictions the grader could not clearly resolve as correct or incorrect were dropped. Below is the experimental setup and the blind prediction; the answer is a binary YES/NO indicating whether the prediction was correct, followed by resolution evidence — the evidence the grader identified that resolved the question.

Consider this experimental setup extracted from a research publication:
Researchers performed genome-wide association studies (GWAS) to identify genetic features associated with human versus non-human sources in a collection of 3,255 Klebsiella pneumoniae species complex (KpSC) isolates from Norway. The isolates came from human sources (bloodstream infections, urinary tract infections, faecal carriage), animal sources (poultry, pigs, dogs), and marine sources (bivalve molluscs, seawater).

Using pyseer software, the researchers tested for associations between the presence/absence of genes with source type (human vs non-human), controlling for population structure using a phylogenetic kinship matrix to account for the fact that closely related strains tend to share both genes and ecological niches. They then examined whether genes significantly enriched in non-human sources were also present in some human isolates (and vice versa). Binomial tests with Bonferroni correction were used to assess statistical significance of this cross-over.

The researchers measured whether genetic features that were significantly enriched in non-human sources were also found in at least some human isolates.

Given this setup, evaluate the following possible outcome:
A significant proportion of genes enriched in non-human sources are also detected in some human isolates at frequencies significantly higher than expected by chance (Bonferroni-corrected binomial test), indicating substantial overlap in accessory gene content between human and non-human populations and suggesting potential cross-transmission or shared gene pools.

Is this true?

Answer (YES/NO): NO